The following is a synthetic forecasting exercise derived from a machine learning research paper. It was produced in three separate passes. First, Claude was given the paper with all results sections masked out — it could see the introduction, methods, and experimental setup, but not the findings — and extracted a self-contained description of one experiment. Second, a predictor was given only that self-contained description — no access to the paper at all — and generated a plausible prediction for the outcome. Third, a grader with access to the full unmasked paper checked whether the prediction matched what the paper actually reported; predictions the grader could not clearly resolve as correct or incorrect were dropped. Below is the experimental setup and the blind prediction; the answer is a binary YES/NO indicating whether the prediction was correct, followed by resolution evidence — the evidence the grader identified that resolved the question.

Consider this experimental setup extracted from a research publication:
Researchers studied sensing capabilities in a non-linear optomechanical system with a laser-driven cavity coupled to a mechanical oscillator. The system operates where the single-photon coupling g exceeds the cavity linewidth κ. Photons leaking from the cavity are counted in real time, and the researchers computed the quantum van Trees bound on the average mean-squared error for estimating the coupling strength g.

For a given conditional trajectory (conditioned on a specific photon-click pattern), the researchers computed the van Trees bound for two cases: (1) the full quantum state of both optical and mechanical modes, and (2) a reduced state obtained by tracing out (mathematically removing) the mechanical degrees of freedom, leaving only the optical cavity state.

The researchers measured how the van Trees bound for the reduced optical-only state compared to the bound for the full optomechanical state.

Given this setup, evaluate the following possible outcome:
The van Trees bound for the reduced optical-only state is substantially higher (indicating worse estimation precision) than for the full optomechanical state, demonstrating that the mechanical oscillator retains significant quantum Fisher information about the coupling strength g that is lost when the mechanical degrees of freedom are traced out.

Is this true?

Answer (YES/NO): YES